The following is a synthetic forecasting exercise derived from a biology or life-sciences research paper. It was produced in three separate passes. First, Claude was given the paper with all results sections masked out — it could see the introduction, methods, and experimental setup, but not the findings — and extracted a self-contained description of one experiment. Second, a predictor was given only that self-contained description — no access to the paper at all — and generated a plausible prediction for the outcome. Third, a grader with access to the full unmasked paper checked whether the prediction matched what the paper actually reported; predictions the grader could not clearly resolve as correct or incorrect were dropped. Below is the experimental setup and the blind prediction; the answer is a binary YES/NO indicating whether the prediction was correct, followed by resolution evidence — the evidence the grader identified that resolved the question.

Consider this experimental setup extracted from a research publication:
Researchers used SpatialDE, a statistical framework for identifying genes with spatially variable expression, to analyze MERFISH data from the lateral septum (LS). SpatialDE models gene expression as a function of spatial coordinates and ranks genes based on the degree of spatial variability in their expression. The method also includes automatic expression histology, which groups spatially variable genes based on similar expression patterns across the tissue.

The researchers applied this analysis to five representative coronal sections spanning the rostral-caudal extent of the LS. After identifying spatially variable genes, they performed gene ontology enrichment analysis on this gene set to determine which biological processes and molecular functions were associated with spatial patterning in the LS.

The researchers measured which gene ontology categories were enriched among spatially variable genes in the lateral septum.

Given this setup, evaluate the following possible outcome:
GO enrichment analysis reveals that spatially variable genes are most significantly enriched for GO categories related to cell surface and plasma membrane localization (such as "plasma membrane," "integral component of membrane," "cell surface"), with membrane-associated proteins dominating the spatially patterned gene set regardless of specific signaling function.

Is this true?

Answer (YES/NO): NO